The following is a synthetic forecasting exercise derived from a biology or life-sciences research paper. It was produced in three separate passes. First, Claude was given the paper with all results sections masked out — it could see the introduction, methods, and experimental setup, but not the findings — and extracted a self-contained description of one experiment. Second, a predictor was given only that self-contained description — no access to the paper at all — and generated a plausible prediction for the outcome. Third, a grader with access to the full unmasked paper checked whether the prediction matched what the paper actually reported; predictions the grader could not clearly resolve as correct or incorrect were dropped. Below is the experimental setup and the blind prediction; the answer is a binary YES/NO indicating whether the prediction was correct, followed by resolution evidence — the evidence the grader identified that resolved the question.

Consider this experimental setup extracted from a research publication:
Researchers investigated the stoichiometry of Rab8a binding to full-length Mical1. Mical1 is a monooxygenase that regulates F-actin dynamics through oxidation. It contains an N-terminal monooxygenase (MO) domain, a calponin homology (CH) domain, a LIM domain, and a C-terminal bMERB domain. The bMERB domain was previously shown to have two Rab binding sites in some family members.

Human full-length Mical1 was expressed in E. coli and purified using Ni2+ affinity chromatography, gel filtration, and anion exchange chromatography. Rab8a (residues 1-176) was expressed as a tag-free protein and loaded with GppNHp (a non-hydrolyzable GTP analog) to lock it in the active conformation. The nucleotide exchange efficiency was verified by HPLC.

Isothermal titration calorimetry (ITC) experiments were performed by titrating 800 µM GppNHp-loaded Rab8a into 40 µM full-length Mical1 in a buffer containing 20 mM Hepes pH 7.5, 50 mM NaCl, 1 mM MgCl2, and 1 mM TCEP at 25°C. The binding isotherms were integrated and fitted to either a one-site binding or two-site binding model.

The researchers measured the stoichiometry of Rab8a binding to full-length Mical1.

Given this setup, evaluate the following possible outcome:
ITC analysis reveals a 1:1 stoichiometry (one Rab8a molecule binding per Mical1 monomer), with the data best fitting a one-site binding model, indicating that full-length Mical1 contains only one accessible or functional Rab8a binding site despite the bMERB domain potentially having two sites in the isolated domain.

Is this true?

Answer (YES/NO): NO